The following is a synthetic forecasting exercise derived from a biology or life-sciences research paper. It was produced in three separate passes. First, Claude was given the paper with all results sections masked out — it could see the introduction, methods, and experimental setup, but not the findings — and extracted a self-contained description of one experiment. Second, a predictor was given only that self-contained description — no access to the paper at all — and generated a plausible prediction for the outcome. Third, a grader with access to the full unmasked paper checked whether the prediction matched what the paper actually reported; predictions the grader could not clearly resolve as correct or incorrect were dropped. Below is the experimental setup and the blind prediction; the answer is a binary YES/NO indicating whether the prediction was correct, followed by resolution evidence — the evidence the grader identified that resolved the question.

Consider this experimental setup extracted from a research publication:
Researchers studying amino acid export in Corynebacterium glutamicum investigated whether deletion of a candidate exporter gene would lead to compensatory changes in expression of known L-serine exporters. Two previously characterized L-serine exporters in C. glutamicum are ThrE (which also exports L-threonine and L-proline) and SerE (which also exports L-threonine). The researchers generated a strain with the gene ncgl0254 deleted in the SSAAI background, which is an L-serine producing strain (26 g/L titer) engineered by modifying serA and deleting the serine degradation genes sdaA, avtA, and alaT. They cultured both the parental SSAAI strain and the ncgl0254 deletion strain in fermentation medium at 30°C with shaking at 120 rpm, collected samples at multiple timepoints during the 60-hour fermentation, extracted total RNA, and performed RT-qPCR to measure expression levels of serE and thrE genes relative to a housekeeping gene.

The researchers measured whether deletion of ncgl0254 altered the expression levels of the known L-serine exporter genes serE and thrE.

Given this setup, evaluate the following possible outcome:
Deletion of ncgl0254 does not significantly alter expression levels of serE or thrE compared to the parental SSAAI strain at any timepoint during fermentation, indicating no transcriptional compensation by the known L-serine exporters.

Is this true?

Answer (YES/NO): NO